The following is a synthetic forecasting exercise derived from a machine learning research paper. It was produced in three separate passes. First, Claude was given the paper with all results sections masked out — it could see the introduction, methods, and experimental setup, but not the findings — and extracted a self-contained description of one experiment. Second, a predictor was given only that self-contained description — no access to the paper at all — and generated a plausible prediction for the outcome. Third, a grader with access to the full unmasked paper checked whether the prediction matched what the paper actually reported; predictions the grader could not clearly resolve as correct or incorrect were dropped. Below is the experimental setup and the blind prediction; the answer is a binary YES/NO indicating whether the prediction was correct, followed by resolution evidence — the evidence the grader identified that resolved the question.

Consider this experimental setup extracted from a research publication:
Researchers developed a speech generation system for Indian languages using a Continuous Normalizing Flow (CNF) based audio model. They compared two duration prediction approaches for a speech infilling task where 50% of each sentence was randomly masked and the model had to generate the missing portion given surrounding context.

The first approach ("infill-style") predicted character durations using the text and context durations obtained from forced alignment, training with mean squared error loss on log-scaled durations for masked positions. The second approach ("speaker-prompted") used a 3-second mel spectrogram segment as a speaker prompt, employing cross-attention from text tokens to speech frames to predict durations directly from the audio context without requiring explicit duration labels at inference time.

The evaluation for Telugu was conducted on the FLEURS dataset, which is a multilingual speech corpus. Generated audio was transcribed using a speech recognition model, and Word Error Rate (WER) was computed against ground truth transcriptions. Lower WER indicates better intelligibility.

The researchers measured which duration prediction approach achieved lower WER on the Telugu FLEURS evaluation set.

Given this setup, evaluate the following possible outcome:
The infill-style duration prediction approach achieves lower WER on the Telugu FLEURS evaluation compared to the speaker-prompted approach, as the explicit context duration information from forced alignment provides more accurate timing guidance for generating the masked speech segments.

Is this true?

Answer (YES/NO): YES